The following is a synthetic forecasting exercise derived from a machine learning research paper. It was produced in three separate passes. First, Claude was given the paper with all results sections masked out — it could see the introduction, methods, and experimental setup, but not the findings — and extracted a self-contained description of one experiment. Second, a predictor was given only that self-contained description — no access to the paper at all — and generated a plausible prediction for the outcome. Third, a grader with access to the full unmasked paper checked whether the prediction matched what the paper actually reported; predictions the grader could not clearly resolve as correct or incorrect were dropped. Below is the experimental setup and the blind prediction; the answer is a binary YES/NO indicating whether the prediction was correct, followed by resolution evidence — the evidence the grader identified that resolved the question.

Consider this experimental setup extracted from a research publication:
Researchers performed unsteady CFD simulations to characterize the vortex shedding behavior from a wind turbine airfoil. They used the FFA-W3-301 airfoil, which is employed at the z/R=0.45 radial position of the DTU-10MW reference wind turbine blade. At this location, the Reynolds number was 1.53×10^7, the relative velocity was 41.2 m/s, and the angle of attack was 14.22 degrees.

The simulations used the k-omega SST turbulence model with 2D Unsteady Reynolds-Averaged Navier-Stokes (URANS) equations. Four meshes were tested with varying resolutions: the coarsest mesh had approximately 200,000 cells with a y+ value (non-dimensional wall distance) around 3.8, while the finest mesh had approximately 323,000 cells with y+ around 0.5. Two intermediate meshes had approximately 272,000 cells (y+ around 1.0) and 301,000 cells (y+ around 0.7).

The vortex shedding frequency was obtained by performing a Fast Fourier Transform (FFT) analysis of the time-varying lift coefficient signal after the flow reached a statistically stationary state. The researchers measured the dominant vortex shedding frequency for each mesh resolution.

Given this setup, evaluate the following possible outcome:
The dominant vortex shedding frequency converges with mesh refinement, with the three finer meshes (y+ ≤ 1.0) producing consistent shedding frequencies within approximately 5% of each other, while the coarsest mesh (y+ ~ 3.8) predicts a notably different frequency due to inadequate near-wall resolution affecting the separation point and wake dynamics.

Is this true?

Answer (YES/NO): NO